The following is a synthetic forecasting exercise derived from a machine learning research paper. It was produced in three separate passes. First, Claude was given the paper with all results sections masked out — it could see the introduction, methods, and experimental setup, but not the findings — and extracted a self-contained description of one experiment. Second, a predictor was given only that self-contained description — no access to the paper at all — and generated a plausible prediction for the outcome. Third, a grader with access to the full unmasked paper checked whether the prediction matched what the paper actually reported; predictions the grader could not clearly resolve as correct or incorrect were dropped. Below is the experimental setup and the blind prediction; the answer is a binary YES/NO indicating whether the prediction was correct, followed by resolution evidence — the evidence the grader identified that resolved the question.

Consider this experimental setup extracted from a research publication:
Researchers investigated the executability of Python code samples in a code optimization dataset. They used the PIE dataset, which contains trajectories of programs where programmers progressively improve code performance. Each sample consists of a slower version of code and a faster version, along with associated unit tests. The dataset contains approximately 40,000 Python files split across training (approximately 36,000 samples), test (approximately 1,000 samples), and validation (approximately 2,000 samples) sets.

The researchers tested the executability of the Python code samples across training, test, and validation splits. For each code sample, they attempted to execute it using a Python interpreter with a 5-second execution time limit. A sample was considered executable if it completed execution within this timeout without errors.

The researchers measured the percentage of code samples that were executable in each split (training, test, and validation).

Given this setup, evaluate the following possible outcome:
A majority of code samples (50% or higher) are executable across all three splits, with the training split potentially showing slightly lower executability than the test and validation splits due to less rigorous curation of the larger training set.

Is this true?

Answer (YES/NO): NO